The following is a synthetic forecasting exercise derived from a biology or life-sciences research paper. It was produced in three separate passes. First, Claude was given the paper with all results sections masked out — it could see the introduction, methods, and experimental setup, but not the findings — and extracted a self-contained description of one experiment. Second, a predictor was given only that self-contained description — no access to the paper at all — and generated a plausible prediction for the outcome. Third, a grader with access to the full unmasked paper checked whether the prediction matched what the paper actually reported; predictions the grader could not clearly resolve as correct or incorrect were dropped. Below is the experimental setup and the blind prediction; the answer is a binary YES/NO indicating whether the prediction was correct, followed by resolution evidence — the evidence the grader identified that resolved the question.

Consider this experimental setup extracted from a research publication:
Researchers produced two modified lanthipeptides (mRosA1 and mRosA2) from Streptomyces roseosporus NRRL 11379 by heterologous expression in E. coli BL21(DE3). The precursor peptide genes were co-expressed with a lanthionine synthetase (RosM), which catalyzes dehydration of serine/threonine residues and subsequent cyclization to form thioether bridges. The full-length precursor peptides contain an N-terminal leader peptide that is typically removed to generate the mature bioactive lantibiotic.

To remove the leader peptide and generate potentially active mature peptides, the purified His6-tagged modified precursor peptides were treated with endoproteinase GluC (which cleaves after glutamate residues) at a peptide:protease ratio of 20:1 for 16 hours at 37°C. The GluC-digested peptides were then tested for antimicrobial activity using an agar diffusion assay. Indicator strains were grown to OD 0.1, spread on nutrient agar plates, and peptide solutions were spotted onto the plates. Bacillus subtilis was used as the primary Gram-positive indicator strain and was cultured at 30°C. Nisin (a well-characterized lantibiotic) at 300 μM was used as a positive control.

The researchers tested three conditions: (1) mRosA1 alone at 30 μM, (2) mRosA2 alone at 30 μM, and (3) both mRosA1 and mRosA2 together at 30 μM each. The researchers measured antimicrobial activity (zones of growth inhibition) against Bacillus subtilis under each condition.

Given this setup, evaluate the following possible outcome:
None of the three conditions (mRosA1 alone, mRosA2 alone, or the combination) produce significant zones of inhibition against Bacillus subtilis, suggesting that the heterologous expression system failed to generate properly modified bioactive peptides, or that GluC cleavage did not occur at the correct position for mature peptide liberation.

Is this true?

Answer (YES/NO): NO